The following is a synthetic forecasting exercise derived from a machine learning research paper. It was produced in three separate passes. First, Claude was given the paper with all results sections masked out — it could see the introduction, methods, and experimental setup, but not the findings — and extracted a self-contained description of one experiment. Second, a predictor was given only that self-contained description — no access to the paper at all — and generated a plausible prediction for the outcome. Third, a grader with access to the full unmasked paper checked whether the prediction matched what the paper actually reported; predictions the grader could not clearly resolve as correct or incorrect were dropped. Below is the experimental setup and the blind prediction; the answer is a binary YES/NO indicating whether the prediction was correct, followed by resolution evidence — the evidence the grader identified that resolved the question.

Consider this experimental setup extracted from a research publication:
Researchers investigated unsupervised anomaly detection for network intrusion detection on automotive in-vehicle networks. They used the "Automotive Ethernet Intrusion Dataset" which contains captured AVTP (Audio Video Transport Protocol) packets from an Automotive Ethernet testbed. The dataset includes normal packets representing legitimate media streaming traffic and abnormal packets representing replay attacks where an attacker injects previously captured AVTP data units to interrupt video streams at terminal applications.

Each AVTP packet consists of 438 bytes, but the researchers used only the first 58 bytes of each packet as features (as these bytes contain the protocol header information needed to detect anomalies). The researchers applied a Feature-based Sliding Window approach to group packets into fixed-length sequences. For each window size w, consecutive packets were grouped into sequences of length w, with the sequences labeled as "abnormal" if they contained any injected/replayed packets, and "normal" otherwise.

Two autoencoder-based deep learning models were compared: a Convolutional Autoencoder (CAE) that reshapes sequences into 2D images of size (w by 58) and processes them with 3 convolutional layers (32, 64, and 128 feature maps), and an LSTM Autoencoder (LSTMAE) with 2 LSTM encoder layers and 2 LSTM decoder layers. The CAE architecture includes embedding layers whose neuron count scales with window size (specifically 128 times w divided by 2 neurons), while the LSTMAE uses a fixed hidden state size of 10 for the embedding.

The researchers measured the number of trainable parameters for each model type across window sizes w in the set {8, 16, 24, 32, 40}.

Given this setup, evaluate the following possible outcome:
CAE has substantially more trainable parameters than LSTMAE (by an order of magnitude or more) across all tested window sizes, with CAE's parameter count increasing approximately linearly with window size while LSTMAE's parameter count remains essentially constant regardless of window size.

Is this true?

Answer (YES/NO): NO